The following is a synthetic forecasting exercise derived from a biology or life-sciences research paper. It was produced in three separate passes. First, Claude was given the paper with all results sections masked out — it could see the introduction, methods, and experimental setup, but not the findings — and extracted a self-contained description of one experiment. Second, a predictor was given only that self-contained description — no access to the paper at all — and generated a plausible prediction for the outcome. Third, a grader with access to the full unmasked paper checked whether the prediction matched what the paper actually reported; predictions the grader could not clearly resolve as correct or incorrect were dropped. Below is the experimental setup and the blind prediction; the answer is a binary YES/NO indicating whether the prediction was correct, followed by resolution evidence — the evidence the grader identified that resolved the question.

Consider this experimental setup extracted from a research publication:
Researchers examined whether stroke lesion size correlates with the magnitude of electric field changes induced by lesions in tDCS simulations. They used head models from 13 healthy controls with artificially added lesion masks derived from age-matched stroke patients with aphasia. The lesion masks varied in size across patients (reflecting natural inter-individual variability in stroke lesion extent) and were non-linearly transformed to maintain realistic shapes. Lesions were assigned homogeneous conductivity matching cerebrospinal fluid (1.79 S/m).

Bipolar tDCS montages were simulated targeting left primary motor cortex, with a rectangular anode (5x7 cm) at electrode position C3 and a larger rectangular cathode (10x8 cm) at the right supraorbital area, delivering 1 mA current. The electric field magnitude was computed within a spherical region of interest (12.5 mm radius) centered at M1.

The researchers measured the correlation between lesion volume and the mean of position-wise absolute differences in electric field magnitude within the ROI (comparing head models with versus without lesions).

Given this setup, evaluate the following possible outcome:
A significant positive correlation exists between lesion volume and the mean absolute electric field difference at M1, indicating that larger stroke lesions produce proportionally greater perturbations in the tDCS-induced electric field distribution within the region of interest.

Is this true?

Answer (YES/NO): YES